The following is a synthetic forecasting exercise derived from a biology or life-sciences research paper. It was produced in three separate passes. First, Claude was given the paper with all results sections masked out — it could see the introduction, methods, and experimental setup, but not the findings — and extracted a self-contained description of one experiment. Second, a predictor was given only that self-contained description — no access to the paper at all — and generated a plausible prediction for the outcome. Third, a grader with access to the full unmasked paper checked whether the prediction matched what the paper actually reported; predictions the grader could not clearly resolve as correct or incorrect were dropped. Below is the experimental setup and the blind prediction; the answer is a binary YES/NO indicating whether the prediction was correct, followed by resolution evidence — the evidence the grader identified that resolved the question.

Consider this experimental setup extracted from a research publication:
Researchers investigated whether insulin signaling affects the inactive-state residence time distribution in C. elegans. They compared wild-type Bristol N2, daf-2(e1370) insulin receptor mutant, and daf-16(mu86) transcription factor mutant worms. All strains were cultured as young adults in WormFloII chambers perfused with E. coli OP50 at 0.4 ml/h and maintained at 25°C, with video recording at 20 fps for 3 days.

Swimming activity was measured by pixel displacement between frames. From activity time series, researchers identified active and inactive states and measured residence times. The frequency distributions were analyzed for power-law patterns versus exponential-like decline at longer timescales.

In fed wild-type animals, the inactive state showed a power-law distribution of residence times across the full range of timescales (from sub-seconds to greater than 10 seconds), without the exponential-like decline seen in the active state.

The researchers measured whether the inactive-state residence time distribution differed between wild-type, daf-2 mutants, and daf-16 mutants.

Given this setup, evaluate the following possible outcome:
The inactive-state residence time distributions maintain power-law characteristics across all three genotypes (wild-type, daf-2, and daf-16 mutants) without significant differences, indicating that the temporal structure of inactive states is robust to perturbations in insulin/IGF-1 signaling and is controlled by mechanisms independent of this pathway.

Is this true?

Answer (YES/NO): YES